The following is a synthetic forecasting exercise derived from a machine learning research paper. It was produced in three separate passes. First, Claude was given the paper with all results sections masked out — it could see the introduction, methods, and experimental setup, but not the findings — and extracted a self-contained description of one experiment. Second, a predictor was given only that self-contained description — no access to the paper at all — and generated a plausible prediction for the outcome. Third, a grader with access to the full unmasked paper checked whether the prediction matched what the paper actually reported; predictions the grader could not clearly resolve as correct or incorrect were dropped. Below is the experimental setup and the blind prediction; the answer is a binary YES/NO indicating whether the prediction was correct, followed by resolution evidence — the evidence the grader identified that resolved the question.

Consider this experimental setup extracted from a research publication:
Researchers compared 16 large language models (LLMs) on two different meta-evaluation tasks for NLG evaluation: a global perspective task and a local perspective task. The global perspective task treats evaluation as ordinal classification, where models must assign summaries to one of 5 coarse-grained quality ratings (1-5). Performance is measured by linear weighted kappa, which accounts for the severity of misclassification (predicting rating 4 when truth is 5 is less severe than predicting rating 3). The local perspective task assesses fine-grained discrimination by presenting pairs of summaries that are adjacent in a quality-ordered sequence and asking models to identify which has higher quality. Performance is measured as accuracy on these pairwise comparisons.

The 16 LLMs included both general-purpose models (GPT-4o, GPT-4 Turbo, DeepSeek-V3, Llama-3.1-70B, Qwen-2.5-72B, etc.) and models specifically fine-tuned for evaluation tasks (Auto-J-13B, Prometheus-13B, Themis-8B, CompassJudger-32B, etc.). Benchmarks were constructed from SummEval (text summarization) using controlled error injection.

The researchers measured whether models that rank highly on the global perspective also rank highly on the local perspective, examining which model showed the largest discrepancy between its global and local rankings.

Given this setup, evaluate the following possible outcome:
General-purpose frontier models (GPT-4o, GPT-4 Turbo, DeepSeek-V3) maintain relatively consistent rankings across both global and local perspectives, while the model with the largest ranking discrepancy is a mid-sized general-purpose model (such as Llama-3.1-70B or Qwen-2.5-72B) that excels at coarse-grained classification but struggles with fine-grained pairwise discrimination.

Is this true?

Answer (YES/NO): NO